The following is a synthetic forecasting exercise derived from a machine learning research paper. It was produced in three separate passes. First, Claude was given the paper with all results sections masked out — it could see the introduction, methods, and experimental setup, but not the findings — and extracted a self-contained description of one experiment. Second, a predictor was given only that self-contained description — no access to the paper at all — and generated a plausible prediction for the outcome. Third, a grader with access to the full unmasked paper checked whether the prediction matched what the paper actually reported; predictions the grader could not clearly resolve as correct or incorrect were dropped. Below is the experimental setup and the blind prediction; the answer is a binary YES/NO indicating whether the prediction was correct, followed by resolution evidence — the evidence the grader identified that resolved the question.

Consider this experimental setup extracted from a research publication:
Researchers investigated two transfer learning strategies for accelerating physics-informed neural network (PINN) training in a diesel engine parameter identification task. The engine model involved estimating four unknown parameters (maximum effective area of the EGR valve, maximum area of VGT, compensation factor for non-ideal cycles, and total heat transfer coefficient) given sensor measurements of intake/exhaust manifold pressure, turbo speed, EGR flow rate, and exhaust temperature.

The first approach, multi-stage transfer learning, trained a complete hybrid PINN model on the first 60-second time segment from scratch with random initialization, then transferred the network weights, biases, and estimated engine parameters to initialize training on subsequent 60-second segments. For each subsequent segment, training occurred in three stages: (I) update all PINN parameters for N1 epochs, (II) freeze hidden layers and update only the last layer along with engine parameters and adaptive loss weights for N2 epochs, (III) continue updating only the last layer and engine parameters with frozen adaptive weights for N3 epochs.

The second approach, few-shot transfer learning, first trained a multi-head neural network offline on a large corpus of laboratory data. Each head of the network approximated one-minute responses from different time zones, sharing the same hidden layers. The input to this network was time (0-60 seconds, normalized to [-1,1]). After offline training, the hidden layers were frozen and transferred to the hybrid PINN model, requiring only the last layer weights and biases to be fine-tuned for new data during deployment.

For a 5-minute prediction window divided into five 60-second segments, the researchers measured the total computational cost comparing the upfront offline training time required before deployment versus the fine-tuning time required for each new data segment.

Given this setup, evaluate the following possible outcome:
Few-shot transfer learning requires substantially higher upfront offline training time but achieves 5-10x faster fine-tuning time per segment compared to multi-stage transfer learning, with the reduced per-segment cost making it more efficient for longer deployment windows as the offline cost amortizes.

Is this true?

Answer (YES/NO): NO